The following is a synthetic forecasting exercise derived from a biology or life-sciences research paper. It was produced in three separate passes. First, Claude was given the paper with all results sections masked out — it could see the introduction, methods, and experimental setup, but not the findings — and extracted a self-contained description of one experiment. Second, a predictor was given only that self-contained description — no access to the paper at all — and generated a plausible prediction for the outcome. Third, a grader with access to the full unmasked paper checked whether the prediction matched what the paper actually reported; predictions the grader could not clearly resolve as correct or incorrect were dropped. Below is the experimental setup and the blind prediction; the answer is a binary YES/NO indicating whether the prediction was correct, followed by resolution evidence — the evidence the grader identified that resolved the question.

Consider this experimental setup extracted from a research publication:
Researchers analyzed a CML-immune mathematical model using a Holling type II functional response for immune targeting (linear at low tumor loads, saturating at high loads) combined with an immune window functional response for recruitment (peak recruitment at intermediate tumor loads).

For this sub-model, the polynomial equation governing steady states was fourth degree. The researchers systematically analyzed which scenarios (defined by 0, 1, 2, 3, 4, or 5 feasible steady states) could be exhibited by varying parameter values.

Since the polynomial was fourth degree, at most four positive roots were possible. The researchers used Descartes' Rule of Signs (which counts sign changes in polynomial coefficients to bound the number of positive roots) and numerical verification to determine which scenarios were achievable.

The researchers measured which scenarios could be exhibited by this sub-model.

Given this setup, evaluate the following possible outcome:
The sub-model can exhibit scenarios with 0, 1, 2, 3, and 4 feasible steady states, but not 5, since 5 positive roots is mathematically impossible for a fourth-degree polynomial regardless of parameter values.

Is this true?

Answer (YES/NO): YES